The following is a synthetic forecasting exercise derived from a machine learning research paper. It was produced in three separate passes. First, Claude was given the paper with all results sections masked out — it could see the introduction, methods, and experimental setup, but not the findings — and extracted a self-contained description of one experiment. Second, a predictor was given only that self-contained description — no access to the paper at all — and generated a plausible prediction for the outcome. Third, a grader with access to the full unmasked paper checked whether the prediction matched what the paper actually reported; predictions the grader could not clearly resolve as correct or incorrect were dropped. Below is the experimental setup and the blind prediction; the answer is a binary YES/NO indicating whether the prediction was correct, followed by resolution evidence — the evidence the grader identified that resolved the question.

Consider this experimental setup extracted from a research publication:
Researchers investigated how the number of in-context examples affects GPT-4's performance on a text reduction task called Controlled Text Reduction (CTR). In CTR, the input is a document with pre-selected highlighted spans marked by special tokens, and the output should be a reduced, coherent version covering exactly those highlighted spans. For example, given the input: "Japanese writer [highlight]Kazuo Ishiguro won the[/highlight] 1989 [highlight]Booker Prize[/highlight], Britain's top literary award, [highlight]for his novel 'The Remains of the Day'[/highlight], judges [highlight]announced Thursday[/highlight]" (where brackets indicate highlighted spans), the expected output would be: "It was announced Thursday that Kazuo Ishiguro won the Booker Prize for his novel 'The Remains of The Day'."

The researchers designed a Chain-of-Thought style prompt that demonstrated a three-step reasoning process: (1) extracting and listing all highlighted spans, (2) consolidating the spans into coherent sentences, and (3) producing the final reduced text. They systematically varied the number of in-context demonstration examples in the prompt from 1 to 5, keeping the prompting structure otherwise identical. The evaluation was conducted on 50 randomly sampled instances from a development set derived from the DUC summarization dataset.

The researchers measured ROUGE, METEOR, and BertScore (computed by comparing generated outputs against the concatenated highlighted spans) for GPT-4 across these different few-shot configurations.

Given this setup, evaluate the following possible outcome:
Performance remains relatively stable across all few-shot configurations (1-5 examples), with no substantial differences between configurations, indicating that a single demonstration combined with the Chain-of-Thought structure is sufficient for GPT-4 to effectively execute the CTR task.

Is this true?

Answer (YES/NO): NO